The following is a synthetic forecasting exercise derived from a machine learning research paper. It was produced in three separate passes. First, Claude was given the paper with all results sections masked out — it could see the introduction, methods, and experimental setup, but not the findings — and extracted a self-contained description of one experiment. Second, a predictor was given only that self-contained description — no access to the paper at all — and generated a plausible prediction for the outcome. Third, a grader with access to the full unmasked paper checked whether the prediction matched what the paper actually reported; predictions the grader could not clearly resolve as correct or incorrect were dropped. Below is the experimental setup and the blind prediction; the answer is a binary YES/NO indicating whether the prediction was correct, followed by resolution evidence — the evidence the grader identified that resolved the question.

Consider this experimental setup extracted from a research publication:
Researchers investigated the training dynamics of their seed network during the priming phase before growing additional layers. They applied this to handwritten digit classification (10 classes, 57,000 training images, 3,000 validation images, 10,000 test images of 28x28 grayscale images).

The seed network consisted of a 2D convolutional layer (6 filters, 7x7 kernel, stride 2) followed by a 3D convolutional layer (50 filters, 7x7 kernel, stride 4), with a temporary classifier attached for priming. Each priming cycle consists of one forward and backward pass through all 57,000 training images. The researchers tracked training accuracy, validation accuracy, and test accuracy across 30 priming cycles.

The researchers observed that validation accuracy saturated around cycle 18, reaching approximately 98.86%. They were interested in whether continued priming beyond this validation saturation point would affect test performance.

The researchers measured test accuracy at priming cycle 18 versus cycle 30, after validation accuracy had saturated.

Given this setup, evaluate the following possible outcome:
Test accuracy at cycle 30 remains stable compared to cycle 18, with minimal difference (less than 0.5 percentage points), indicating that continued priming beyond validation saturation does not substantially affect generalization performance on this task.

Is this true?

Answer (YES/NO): YES